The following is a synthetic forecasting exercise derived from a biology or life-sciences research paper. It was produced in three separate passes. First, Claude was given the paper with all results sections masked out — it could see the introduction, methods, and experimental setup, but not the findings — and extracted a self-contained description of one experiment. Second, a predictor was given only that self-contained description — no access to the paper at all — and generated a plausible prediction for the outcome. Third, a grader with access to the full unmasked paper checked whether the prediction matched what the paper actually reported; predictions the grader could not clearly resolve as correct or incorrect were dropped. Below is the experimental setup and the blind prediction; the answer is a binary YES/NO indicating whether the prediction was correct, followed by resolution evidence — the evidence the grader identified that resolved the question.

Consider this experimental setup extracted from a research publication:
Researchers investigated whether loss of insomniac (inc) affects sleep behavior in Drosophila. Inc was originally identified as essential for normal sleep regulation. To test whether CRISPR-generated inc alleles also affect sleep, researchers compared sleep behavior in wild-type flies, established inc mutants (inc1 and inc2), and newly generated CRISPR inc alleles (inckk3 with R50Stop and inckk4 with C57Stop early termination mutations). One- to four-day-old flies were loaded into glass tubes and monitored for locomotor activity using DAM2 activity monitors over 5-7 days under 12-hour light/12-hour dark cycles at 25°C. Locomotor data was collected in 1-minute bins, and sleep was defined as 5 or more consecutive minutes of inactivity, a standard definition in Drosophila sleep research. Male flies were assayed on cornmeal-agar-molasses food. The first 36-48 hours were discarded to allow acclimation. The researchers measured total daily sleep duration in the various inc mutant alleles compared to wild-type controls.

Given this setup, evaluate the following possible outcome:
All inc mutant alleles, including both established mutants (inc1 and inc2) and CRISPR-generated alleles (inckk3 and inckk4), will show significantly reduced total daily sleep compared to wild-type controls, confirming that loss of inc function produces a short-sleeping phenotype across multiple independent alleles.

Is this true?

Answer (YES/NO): YES